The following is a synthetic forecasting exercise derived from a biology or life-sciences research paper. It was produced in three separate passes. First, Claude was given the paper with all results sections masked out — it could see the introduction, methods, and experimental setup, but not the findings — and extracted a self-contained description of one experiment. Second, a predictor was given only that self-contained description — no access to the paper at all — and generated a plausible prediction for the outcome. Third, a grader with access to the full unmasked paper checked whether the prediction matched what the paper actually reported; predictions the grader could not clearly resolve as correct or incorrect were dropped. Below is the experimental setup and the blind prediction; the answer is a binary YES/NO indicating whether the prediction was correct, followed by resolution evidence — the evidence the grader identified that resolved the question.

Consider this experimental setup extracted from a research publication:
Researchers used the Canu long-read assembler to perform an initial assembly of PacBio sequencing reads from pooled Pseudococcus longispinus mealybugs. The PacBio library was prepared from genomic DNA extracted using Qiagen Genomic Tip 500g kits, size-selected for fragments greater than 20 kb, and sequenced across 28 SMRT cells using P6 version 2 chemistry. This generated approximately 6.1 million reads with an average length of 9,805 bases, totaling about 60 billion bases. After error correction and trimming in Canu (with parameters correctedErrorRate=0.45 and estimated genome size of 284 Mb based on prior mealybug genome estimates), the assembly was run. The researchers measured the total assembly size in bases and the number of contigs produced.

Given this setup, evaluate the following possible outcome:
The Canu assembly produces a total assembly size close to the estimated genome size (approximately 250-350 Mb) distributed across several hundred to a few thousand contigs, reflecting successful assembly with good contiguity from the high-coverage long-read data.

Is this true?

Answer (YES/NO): NO